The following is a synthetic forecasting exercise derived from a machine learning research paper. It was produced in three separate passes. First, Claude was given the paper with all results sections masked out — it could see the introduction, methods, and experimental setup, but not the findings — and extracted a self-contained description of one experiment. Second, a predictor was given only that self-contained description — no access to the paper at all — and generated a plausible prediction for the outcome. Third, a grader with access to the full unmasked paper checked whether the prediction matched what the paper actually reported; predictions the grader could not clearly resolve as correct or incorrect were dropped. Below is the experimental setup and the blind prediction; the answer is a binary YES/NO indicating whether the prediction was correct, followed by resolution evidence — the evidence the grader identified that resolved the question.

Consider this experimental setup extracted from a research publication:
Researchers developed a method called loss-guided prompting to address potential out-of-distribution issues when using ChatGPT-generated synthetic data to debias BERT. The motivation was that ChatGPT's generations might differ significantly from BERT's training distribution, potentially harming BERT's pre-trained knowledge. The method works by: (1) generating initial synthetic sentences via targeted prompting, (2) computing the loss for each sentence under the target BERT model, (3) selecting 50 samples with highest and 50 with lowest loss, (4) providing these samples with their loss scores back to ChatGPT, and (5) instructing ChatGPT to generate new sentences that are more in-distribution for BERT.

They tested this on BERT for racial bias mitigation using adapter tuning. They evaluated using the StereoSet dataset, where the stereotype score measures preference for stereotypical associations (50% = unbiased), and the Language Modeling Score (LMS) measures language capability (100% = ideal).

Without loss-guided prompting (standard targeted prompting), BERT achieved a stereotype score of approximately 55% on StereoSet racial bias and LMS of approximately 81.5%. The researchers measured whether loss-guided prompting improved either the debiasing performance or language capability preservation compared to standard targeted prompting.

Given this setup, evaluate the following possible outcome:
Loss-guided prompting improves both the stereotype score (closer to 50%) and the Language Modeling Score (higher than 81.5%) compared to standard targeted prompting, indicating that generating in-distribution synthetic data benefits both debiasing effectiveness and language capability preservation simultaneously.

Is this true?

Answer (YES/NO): NO